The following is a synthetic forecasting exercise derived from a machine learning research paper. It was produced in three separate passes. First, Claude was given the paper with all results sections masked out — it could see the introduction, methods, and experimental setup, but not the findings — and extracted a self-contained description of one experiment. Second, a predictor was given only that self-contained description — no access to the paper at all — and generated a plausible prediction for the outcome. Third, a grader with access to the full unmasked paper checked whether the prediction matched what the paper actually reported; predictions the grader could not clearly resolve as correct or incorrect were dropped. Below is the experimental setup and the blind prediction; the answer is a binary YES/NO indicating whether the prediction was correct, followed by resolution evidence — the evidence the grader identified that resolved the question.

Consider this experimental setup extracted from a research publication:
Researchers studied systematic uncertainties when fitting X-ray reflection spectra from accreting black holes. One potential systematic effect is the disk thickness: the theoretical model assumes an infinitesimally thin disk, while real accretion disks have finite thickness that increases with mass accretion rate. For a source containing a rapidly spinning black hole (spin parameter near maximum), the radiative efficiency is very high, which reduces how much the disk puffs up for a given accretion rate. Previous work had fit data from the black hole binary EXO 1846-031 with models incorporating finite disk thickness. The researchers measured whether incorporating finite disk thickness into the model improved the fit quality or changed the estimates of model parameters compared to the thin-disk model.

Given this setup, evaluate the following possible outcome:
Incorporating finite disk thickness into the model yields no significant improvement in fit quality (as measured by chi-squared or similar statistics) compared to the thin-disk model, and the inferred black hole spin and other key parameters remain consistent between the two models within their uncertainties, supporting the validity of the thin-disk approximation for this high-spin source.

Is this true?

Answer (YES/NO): YES